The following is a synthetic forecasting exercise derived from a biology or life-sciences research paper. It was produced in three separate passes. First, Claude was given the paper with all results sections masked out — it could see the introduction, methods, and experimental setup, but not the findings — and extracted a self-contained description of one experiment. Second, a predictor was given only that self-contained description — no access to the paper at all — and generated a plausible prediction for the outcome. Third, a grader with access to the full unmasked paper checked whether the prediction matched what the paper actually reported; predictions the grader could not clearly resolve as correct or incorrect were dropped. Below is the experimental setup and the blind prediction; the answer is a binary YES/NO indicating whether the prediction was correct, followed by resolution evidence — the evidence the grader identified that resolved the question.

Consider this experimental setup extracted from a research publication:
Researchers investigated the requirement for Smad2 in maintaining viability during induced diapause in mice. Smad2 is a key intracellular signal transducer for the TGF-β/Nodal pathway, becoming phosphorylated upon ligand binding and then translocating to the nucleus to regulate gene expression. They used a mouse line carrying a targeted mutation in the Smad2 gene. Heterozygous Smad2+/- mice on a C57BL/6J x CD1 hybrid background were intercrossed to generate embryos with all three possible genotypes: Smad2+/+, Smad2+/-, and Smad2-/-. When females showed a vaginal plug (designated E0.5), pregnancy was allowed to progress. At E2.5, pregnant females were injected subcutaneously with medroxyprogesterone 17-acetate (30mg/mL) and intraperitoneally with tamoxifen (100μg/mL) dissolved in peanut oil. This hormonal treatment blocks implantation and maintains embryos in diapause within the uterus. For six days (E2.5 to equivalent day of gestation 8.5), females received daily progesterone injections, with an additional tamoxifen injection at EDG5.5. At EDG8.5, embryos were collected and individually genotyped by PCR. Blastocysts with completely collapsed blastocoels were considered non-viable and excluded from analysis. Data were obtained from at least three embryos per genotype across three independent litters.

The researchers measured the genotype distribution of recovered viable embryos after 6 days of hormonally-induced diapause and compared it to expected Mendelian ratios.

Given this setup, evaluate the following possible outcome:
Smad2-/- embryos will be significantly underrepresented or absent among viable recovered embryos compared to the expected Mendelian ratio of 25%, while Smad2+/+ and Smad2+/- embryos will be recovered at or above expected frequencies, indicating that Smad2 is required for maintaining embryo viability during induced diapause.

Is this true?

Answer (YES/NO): YES